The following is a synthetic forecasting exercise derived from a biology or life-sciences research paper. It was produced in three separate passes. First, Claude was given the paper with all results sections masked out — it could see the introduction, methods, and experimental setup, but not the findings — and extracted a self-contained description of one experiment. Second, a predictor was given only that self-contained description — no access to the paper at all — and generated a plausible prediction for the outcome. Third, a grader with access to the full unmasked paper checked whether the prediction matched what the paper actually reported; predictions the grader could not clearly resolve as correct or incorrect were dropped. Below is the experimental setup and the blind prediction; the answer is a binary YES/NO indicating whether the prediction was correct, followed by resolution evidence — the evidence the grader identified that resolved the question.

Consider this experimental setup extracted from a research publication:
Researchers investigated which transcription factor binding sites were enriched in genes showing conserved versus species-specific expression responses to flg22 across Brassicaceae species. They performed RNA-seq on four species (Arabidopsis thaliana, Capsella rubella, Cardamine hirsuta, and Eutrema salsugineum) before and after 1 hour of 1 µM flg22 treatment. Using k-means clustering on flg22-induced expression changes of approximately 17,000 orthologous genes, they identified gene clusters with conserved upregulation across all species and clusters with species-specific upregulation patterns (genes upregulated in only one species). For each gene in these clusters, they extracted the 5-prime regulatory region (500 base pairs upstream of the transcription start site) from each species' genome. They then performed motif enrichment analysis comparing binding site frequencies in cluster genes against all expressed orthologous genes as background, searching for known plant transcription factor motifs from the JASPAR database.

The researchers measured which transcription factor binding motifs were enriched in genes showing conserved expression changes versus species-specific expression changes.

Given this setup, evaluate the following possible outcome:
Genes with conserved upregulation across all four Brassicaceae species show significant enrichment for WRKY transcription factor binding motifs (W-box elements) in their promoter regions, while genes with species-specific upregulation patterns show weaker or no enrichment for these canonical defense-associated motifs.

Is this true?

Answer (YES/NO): NO